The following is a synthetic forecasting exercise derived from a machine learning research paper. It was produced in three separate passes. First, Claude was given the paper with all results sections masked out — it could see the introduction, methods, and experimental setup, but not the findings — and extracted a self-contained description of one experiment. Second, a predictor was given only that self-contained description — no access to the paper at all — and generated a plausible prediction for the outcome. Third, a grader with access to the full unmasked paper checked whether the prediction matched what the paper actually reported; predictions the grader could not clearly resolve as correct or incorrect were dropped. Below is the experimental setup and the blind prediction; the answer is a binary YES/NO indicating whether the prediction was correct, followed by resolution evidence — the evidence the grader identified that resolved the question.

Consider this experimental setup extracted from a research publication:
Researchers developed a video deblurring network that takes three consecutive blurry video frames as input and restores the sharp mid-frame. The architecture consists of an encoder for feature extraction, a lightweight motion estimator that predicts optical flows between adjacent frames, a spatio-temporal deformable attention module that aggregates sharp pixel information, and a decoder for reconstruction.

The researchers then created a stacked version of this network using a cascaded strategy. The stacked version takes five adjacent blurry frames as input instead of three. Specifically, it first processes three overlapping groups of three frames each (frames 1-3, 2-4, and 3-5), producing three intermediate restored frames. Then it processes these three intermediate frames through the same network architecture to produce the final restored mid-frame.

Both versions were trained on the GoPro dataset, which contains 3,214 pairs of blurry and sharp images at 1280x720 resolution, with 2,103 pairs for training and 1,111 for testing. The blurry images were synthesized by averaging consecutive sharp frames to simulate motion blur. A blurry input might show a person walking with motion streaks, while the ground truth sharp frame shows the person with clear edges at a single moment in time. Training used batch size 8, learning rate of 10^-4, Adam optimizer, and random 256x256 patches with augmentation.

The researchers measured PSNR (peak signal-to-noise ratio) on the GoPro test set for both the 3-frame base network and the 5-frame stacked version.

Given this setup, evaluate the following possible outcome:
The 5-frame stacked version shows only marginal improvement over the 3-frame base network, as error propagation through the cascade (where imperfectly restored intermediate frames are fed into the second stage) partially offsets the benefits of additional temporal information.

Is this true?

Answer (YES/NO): NO